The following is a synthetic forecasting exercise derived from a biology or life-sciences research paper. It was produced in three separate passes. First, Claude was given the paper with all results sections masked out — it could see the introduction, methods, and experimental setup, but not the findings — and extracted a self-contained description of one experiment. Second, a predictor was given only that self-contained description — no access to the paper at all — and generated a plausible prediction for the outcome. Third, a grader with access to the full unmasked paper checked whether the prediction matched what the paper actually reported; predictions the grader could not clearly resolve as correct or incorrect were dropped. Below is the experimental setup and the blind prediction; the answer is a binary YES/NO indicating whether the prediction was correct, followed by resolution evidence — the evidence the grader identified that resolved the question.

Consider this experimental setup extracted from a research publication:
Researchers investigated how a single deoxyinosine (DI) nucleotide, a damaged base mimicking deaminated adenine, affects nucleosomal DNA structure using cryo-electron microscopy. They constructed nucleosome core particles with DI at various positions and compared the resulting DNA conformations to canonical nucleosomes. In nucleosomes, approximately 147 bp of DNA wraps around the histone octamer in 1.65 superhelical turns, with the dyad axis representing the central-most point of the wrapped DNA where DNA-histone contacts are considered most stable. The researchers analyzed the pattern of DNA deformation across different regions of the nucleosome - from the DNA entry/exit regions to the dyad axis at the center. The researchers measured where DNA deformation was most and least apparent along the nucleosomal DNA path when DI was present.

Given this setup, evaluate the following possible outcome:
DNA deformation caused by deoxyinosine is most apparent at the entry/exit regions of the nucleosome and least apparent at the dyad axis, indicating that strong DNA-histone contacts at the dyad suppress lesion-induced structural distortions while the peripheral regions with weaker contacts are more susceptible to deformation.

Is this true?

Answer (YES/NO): YES